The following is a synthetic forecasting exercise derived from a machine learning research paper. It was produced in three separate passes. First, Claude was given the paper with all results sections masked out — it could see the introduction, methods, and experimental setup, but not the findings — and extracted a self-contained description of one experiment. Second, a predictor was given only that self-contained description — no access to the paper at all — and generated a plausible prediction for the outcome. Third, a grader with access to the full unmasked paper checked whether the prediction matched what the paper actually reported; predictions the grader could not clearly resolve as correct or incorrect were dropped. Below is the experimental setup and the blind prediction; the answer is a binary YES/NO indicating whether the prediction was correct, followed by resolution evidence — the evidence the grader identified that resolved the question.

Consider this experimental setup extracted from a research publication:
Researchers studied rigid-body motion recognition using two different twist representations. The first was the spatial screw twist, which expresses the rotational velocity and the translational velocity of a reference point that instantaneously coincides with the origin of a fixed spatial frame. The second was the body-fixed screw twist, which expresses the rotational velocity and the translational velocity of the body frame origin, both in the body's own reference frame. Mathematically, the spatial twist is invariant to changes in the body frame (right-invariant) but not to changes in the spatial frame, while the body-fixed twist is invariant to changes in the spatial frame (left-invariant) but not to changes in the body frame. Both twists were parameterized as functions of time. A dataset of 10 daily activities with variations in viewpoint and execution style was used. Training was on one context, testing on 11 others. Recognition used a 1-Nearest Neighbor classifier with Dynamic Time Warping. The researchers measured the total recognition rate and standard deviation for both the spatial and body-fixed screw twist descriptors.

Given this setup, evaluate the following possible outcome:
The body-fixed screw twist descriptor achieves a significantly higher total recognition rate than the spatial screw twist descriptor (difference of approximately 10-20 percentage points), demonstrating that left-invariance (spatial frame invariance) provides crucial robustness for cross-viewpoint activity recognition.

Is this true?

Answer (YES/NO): NO